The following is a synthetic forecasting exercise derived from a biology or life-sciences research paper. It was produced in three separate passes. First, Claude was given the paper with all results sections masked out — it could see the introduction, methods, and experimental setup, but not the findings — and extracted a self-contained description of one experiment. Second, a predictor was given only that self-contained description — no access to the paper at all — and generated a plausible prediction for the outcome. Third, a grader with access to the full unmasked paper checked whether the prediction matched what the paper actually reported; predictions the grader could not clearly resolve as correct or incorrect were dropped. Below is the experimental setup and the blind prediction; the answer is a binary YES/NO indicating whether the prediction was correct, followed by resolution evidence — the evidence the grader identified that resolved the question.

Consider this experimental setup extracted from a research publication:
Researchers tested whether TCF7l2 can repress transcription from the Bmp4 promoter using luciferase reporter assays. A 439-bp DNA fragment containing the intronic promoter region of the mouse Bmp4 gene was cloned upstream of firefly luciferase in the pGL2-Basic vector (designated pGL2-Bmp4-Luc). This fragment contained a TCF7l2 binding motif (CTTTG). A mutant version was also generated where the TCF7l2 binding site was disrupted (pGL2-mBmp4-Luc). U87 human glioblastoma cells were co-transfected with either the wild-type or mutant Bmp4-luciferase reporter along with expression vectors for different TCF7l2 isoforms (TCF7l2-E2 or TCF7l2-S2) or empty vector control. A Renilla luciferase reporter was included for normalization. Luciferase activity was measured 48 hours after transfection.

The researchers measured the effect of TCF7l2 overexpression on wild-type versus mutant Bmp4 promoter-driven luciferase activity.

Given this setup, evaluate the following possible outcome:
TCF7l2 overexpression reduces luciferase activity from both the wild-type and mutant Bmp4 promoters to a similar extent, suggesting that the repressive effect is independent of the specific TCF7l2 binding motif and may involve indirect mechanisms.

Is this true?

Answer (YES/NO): NO